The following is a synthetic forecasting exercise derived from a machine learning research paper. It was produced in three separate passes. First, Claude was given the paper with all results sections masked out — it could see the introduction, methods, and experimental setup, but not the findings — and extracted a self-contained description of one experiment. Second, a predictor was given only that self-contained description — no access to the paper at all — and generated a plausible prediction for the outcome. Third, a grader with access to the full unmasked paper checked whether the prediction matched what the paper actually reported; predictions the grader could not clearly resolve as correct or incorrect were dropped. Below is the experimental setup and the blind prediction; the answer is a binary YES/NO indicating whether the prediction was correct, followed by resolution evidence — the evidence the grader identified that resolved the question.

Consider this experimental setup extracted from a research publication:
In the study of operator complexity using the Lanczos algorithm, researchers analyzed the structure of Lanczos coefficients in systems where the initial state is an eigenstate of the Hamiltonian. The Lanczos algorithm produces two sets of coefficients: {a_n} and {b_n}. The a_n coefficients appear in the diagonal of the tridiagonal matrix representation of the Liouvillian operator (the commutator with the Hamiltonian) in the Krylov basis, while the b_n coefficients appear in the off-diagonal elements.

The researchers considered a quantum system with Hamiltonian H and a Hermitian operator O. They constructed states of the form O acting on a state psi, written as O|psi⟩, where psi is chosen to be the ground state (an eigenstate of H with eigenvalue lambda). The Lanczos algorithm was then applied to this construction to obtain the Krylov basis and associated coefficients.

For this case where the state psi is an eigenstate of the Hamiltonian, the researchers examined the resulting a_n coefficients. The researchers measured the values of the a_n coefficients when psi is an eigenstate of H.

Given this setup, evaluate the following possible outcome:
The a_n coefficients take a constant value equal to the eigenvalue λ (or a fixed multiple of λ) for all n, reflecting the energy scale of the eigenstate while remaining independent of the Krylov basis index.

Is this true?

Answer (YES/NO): NO